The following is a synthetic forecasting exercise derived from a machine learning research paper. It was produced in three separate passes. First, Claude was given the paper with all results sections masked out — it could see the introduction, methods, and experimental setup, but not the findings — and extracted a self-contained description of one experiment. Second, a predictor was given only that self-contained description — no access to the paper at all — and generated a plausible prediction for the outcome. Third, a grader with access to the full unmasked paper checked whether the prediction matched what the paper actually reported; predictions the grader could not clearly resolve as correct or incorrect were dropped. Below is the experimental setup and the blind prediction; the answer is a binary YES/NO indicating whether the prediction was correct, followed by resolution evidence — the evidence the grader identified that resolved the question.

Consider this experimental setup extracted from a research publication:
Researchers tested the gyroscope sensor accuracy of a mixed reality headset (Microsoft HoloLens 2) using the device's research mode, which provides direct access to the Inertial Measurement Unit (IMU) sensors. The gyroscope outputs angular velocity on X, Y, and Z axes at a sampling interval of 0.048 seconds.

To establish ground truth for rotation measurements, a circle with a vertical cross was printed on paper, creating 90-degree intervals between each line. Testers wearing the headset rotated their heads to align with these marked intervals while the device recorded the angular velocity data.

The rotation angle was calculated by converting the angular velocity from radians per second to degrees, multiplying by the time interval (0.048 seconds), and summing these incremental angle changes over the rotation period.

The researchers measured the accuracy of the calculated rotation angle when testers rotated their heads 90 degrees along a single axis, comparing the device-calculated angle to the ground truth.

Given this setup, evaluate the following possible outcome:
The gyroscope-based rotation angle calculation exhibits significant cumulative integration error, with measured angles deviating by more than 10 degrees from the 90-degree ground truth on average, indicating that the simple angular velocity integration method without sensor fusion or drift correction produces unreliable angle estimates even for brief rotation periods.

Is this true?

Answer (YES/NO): NO